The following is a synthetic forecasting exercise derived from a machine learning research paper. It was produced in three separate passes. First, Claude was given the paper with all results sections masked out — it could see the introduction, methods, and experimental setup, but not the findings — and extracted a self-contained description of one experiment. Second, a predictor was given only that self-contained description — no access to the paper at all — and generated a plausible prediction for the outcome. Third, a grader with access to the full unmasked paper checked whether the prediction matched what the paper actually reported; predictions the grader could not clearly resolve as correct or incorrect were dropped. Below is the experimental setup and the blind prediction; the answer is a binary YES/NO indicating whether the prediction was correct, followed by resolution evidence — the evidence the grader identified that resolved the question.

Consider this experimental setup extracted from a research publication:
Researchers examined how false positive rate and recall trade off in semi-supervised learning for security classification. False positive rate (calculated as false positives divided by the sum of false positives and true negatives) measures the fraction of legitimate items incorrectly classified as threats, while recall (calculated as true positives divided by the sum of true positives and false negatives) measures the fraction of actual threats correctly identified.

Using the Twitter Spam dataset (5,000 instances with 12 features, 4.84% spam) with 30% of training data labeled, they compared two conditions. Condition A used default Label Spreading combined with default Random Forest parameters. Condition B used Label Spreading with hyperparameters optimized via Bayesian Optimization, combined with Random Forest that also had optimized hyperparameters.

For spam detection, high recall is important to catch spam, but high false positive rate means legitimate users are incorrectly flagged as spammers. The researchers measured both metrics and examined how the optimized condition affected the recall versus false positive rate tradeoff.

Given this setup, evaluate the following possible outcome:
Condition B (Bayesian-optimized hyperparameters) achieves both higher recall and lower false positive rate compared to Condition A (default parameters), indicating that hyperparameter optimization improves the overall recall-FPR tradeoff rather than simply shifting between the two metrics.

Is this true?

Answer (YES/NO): NO